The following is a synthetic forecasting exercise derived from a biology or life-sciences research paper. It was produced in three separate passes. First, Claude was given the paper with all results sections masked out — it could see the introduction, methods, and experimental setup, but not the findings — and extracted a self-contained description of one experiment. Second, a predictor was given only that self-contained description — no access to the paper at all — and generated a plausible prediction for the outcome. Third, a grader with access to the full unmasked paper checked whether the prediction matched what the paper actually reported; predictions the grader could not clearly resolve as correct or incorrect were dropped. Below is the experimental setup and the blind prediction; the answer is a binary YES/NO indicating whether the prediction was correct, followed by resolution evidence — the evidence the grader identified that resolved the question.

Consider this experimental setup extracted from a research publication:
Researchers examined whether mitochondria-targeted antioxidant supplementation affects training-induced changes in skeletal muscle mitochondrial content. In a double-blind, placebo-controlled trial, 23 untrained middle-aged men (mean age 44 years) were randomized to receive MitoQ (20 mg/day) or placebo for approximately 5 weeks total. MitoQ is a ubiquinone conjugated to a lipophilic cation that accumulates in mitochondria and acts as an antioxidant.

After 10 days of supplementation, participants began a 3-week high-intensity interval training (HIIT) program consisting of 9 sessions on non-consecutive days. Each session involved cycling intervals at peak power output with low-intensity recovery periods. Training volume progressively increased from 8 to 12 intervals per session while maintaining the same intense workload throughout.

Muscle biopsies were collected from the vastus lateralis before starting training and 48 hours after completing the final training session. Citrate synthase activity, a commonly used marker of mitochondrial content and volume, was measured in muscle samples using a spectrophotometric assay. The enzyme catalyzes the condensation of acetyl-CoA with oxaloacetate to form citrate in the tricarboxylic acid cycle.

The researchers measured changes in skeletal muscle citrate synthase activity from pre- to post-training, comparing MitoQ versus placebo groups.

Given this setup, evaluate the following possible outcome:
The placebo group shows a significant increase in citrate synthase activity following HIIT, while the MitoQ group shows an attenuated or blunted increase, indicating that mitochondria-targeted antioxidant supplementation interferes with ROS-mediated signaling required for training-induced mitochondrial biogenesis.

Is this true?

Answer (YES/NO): NO